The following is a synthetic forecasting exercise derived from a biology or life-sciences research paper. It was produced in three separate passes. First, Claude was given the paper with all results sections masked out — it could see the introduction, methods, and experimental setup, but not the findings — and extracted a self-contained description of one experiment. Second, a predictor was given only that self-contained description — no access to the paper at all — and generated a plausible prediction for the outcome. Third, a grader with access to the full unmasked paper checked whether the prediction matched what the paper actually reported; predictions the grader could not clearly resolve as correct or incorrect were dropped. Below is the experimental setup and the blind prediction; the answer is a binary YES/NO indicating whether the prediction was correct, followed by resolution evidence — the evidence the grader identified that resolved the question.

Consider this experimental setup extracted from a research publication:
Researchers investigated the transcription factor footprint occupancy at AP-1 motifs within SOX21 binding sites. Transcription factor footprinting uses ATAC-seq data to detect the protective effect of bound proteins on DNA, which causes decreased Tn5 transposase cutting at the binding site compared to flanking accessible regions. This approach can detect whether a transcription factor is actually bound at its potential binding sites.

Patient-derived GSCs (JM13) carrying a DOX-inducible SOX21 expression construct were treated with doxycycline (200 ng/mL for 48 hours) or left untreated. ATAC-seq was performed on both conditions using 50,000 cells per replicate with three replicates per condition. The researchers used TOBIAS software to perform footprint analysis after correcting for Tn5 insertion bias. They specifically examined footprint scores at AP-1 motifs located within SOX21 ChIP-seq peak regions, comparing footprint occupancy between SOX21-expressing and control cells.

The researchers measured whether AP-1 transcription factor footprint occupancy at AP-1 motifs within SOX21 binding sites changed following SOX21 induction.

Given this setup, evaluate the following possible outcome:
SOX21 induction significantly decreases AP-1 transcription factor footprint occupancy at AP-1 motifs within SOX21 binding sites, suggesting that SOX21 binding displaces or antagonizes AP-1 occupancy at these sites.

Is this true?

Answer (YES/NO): NO